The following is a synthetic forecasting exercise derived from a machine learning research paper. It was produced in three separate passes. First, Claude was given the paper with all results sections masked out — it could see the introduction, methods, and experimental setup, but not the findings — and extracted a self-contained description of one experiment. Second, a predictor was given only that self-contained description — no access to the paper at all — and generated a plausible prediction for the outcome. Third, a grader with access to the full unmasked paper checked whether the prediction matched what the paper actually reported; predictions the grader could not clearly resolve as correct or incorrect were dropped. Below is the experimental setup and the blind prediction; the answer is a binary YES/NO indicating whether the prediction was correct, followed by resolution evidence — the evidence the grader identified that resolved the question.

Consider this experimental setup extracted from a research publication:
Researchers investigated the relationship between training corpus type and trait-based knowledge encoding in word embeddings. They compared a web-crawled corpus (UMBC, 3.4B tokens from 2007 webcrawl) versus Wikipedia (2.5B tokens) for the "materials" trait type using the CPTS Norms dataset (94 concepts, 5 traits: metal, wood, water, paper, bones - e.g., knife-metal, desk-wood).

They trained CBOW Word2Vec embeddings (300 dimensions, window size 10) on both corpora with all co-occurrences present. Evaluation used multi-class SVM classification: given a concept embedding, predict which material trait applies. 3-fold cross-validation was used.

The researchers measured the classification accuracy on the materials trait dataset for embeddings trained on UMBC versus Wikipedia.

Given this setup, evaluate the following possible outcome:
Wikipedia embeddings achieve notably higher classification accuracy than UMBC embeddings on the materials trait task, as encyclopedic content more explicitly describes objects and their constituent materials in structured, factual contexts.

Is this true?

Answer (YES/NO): NO